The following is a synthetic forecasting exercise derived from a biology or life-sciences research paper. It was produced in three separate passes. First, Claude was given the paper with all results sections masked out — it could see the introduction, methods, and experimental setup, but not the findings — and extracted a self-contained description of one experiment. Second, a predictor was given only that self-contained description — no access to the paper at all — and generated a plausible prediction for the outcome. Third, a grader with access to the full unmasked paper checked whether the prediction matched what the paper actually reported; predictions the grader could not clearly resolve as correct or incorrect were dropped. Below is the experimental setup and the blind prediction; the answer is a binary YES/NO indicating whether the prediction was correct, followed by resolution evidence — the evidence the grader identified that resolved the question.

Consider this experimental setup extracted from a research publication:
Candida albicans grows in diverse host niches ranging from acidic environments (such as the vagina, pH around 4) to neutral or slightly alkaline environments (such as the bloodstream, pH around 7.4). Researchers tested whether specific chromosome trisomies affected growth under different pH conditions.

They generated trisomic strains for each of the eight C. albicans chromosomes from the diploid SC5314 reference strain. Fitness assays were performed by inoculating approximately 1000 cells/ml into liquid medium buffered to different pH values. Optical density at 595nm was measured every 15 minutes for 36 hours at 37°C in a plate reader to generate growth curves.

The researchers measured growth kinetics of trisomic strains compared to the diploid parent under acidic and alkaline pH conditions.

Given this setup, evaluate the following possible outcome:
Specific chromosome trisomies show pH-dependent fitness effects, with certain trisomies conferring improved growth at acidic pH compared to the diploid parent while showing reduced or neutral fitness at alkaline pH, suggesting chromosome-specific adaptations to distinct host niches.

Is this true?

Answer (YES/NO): YES